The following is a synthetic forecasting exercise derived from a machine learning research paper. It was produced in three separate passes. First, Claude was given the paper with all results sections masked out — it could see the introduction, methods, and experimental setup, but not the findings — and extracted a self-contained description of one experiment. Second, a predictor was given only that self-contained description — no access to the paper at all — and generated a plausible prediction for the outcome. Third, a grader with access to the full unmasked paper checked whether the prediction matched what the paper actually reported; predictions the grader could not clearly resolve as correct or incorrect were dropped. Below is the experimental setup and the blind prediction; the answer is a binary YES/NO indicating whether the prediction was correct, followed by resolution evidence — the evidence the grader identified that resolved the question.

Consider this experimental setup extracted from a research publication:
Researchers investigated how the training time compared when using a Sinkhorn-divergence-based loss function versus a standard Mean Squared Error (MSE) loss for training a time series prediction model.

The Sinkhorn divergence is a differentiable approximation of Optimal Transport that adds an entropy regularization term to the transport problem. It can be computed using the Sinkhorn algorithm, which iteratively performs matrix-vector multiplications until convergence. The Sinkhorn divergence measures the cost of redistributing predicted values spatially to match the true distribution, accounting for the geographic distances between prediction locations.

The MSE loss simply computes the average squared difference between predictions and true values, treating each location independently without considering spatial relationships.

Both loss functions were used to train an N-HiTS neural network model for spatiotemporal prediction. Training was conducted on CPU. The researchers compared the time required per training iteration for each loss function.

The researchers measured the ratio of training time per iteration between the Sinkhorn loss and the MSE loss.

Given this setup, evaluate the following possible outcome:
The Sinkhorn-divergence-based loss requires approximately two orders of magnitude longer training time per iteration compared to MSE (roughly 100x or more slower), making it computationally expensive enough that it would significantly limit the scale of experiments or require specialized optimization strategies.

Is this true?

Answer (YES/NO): NO